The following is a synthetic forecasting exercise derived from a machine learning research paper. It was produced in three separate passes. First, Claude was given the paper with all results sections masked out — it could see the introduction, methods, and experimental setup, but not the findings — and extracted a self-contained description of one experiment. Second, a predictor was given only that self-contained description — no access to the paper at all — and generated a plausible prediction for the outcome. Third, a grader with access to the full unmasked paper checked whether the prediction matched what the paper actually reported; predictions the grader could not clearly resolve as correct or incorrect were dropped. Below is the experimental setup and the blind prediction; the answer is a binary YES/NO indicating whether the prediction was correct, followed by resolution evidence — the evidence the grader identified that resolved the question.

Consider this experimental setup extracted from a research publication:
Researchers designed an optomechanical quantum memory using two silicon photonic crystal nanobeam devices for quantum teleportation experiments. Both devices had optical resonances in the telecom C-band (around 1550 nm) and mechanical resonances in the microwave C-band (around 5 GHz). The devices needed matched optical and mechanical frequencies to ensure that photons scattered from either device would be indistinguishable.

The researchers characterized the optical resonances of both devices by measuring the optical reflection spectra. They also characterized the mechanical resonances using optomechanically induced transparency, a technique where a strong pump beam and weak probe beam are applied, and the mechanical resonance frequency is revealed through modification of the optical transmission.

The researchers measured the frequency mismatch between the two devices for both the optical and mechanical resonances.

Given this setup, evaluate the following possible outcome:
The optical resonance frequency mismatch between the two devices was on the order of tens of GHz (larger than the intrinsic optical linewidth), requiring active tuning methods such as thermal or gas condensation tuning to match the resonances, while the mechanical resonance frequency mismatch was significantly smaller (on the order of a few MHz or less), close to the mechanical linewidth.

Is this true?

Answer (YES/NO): NO